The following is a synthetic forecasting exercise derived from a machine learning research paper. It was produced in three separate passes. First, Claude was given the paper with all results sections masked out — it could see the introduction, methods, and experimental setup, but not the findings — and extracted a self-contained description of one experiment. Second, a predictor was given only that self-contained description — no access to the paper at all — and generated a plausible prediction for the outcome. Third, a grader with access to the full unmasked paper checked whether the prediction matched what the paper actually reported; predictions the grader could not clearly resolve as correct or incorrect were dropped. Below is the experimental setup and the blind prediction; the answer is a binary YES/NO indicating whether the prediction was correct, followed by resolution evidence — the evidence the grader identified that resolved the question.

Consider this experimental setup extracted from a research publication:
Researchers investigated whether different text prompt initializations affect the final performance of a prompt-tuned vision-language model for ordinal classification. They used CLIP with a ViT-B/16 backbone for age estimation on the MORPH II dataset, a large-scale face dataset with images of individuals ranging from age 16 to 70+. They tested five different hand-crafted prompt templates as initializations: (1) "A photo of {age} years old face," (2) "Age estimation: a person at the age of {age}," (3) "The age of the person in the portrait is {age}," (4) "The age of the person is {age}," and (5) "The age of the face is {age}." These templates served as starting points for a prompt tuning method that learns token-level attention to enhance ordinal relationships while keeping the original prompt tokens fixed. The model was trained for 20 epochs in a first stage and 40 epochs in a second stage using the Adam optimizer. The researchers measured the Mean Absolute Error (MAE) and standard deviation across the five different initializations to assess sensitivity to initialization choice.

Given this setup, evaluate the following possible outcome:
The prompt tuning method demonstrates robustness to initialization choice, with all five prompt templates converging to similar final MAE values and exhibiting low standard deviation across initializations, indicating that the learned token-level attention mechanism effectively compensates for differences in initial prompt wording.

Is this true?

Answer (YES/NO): YES